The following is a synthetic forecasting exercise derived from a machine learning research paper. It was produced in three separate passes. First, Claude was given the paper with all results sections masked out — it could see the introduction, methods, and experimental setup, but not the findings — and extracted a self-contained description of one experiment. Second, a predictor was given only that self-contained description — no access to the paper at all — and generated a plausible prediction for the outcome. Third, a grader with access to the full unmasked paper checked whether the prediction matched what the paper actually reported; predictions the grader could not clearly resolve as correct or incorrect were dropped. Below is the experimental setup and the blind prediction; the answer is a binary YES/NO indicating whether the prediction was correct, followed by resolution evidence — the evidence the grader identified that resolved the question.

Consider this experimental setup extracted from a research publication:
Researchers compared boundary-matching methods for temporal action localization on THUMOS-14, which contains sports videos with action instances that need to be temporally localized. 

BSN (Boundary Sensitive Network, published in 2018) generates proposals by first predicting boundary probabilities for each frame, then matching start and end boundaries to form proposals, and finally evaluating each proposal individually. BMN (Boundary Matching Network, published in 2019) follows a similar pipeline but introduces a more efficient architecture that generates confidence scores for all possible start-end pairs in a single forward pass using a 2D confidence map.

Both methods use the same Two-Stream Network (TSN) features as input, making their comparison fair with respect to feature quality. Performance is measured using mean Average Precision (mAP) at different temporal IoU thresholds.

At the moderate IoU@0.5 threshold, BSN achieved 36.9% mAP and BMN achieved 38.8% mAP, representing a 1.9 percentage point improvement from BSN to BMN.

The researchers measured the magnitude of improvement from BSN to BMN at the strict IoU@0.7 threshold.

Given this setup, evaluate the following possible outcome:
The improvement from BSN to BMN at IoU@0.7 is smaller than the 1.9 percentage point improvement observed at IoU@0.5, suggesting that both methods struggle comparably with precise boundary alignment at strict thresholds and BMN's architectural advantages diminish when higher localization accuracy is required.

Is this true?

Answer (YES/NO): YES